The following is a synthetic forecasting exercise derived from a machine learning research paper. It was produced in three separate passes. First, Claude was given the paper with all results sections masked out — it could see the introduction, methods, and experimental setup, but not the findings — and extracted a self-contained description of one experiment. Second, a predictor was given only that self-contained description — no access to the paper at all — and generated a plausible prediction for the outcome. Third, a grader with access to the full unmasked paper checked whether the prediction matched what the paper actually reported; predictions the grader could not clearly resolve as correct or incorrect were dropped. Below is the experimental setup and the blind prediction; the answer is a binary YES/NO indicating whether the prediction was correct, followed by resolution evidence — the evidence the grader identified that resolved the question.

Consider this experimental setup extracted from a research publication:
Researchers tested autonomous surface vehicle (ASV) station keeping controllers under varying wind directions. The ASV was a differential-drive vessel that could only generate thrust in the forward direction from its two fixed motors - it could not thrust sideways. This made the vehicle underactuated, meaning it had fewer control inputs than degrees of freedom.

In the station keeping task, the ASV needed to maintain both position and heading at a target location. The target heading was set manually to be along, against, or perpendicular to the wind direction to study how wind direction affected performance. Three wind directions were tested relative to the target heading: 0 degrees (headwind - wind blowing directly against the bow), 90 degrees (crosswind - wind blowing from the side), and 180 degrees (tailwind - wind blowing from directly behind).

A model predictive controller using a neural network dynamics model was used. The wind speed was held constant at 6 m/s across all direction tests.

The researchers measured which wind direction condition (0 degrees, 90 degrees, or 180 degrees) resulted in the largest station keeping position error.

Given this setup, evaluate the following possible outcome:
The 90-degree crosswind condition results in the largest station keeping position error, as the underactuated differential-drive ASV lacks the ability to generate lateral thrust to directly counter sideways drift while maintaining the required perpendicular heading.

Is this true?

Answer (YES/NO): YES